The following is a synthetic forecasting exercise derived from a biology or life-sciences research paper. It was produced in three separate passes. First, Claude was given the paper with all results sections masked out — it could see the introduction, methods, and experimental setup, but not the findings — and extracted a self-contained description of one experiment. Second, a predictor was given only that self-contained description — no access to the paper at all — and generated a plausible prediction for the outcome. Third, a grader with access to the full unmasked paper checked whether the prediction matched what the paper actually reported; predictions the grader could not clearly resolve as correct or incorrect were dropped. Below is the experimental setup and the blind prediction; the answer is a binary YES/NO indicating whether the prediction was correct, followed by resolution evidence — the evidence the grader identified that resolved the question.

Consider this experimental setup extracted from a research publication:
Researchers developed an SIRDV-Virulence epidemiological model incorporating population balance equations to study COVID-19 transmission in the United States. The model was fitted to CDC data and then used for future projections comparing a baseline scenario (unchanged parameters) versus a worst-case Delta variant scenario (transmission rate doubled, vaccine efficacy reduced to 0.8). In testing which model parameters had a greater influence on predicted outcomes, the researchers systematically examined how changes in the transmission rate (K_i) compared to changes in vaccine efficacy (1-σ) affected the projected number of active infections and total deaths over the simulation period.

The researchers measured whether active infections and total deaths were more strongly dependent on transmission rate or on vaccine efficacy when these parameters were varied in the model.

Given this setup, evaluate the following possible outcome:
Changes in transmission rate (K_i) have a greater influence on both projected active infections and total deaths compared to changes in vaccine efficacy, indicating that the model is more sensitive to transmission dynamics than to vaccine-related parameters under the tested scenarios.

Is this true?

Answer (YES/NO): YES